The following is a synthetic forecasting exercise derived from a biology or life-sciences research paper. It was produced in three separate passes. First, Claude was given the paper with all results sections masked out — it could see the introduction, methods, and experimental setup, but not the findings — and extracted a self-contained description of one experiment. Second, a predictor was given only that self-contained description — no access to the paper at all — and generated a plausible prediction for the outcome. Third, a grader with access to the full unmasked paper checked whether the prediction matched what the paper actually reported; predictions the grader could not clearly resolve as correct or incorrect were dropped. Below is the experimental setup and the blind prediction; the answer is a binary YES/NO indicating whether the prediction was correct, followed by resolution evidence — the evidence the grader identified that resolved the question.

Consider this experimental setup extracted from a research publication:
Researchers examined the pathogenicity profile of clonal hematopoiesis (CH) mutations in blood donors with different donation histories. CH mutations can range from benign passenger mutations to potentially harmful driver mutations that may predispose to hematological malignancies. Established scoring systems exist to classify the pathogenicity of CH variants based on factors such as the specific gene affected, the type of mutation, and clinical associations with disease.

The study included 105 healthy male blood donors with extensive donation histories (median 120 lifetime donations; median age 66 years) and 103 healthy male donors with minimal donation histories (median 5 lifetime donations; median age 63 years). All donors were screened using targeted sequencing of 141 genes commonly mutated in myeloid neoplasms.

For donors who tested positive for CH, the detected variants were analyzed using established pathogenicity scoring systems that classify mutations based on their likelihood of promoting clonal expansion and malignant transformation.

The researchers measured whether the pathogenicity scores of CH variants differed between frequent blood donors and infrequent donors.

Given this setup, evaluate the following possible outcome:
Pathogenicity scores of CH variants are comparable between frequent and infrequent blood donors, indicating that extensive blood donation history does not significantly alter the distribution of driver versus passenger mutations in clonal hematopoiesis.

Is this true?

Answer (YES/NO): YES